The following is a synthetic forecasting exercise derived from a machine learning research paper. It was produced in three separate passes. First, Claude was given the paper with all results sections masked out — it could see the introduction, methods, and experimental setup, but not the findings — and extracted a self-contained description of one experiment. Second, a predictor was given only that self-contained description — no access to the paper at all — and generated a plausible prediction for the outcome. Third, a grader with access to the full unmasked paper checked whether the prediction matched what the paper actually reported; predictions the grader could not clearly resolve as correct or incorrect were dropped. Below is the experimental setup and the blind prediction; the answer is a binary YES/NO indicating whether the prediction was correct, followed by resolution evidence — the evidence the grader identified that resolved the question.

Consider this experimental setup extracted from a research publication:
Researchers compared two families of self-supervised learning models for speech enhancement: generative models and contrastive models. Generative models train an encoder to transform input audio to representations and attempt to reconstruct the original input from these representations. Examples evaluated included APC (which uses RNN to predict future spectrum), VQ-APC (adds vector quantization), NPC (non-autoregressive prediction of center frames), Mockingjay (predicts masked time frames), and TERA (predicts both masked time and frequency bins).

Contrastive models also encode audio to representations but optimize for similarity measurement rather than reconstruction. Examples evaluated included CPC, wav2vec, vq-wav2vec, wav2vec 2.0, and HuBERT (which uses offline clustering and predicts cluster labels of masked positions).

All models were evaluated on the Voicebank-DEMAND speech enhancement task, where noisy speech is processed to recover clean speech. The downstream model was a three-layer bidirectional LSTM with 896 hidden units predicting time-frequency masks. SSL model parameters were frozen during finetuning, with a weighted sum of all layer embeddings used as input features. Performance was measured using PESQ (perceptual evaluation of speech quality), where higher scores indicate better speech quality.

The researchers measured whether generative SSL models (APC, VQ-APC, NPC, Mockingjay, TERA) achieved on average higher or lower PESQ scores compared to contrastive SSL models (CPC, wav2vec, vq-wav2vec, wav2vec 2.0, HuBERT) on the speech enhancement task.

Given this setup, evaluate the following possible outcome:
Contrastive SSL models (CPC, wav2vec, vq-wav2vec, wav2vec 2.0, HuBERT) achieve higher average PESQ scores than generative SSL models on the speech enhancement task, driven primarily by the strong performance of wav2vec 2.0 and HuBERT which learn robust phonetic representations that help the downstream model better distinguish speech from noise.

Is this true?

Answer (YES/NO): NO